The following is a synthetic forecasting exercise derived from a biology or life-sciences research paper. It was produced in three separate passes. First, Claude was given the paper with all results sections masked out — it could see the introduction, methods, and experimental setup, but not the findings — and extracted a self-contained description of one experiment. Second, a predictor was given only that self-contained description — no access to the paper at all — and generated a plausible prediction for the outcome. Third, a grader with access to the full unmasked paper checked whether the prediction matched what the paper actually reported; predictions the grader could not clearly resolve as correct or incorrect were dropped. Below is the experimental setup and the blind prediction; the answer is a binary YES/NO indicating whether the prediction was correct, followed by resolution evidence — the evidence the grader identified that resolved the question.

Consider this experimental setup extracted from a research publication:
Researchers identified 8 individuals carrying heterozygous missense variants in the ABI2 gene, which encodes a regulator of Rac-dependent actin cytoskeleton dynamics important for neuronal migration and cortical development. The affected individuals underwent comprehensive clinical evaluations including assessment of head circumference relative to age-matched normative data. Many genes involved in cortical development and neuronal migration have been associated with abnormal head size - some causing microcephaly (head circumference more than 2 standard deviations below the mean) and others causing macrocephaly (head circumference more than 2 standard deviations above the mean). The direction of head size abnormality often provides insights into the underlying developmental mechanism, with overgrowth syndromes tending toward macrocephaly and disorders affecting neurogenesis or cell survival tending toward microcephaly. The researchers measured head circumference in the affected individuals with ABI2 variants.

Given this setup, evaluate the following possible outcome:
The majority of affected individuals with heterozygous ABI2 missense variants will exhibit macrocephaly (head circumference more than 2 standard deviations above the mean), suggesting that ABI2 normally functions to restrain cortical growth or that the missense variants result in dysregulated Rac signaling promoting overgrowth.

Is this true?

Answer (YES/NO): YES